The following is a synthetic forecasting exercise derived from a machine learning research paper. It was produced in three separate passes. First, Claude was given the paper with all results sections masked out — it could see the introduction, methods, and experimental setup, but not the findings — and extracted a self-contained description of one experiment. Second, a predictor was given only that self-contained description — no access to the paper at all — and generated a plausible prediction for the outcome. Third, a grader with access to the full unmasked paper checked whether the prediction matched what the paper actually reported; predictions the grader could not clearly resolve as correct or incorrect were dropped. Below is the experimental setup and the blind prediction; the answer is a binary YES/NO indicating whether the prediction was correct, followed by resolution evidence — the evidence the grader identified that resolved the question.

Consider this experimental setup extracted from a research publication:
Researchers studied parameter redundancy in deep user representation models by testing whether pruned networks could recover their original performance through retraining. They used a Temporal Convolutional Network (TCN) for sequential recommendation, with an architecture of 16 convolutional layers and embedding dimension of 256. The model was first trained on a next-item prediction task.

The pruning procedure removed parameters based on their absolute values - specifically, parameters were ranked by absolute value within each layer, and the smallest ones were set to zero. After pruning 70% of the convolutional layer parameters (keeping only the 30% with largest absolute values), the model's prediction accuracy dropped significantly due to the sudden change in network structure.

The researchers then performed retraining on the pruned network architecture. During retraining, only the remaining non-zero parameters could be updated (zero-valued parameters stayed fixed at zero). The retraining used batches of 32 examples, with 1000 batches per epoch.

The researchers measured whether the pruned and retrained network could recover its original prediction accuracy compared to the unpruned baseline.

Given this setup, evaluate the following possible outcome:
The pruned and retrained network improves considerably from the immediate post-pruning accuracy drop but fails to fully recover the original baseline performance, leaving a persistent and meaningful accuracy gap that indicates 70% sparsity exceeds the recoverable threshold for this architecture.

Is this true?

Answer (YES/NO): NO